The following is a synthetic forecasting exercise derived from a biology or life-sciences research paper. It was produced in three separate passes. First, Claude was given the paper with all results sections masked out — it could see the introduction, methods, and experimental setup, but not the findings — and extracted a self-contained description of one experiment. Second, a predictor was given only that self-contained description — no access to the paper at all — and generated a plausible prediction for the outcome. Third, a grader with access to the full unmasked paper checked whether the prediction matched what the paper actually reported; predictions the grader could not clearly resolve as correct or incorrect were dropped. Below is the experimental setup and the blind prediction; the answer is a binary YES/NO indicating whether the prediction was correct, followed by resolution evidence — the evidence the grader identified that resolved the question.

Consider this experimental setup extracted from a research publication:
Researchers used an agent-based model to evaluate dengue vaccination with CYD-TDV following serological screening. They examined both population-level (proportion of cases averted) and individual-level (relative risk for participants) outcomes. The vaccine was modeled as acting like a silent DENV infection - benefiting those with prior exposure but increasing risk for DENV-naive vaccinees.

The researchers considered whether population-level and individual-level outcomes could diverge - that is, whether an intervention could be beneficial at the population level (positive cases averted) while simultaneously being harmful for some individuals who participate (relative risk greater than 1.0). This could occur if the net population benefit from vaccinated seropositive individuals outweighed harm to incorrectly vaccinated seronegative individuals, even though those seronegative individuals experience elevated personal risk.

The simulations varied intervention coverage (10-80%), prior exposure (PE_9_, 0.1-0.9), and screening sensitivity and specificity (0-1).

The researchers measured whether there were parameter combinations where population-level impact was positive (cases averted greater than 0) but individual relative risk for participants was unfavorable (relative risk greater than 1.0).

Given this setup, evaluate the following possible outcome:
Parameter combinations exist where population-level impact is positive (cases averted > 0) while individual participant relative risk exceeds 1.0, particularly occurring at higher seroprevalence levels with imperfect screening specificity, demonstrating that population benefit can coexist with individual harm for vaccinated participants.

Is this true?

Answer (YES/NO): YES